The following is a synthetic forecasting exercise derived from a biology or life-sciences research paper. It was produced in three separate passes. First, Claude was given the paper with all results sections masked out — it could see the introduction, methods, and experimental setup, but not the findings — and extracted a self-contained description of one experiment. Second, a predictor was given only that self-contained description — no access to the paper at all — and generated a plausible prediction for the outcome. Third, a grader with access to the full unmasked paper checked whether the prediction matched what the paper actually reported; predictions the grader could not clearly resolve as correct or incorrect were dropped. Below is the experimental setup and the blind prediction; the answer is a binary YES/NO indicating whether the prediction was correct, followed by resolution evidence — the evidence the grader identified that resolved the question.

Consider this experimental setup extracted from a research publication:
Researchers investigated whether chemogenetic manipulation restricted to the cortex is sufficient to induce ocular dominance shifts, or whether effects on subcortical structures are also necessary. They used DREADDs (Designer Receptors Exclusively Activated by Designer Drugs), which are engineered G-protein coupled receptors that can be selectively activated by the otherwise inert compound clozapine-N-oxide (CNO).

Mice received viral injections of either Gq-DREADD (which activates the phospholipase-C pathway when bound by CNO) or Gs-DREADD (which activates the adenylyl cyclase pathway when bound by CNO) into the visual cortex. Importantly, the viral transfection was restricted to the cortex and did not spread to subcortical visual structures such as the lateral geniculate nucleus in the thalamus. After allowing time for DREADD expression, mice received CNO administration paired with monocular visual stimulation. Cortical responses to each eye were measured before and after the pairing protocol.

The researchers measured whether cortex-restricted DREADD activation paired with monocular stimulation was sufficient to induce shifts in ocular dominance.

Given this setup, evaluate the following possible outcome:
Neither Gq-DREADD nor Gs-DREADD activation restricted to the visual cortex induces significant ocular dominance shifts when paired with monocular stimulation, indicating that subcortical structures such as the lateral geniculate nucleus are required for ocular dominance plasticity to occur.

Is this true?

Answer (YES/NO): NO